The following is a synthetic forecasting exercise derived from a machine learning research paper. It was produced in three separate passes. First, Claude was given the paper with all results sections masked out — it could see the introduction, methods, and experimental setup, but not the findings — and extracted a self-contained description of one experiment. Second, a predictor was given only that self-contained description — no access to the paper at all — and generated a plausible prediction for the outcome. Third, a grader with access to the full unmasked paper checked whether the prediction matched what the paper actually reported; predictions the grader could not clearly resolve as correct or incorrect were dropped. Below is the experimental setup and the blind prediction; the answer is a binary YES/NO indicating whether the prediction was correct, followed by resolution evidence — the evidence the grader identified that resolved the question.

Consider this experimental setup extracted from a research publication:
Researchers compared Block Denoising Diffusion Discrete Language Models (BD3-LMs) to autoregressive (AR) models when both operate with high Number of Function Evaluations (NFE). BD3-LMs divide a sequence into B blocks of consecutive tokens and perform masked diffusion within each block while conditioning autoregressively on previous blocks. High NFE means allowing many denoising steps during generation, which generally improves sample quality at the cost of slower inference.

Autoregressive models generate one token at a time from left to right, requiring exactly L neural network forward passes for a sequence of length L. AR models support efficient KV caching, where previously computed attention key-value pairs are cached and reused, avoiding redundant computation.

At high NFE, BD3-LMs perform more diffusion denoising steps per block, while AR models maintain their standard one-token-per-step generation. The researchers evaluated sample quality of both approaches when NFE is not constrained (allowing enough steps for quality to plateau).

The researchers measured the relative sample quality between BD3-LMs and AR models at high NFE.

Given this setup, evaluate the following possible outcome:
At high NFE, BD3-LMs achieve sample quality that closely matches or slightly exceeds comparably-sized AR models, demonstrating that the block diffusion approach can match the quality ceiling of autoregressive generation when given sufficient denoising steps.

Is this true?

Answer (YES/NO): NO